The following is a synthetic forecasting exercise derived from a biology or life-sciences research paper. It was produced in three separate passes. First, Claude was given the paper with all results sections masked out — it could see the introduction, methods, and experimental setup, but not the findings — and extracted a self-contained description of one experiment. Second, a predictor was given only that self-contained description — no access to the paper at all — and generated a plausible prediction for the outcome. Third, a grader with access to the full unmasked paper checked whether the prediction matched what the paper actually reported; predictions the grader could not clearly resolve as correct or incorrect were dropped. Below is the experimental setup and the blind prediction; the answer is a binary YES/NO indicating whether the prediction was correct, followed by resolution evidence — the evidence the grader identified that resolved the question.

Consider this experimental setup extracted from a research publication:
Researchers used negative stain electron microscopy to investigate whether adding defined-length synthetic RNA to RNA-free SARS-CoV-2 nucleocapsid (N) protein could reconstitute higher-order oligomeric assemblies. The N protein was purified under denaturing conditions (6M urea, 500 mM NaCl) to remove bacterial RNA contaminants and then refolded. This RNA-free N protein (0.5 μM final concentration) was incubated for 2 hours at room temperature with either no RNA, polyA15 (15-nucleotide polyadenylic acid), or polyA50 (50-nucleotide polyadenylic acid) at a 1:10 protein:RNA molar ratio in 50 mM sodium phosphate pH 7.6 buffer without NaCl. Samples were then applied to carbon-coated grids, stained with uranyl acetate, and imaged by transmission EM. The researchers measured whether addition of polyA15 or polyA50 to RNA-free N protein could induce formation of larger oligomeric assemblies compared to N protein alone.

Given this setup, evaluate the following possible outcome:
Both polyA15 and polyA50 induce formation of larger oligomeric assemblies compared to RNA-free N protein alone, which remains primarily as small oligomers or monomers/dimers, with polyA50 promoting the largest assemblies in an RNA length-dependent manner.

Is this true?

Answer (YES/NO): NO